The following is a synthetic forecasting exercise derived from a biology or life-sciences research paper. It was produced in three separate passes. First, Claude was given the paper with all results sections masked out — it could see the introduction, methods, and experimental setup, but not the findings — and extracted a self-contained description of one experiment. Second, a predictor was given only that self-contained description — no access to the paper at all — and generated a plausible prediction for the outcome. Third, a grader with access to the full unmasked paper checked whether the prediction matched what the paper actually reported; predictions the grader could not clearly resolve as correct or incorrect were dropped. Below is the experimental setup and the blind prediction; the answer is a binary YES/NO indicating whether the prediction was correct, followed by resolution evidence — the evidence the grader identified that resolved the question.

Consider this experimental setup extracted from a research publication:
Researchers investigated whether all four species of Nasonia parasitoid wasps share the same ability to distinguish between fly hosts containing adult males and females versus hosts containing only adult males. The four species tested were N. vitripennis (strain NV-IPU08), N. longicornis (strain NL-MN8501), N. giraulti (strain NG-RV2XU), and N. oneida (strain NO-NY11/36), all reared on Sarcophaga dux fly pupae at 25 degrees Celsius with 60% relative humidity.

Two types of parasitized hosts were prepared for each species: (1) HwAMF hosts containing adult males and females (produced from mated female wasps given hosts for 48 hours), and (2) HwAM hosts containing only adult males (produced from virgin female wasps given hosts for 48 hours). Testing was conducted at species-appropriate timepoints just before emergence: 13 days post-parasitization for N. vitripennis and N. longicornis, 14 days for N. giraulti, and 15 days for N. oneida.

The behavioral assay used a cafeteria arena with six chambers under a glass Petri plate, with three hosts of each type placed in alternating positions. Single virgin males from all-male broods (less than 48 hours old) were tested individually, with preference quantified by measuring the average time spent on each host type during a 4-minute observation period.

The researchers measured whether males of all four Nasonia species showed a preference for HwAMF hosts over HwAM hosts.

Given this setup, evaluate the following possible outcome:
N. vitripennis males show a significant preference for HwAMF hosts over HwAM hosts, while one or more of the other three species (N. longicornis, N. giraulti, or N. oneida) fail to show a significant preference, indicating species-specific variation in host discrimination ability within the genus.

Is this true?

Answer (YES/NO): YES